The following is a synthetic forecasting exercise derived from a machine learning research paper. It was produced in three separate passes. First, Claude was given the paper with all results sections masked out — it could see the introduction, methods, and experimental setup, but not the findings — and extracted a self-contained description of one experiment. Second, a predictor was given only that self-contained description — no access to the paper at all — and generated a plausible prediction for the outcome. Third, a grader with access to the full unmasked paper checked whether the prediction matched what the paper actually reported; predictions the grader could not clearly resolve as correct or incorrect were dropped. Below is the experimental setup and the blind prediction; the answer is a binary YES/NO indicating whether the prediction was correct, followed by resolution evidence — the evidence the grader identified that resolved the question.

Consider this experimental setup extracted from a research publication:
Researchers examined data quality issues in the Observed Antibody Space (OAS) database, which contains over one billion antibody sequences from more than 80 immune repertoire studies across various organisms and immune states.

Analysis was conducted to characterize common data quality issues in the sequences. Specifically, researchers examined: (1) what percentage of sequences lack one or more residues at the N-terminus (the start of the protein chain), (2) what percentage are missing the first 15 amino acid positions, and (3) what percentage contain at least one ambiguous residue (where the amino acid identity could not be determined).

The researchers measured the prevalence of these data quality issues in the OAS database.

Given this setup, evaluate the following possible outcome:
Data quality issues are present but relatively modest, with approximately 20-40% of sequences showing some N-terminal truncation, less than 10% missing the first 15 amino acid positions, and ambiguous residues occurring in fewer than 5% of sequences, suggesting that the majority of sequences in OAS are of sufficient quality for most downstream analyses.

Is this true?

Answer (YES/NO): NO